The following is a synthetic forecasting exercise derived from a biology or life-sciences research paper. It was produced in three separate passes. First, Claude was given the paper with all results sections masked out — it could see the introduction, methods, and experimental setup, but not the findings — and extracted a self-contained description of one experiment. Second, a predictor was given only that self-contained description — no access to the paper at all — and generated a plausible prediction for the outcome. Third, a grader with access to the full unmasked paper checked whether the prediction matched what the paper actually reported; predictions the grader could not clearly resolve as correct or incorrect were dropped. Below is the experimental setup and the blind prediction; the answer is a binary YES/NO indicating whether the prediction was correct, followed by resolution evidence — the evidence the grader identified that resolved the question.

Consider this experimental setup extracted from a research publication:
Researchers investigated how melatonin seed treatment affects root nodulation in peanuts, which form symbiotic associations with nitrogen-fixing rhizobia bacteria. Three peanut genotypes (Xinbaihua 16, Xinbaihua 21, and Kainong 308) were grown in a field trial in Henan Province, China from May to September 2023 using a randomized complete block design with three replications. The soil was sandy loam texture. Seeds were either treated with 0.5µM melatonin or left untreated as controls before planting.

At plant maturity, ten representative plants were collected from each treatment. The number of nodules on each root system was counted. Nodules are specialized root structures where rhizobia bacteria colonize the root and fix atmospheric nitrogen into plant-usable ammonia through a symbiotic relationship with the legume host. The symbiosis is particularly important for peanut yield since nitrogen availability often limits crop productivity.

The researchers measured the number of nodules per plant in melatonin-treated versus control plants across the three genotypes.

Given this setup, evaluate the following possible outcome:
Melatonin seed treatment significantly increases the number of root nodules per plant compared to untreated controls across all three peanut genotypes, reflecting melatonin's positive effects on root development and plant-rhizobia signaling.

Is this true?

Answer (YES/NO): YES